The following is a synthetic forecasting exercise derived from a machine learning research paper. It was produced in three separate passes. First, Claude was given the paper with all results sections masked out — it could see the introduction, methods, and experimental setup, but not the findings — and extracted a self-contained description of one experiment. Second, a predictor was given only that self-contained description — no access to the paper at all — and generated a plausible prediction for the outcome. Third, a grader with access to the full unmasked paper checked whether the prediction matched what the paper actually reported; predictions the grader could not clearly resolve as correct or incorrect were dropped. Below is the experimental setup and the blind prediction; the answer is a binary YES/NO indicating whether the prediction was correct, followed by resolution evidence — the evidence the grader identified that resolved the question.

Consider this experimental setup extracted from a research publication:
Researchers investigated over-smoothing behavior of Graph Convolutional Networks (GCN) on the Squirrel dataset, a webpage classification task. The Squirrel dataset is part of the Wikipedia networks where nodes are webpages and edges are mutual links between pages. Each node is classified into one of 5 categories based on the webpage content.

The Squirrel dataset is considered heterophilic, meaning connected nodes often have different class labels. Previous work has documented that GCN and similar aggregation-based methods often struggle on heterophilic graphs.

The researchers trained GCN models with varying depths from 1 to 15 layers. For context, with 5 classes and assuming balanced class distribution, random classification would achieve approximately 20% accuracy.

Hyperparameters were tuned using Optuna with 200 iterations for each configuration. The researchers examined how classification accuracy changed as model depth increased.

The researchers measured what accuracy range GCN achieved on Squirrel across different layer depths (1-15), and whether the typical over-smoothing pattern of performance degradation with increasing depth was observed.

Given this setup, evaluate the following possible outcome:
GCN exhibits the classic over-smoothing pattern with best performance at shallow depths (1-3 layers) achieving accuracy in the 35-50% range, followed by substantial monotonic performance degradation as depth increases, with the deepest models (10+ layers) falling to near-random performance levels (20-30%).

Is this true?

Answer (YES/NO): NO